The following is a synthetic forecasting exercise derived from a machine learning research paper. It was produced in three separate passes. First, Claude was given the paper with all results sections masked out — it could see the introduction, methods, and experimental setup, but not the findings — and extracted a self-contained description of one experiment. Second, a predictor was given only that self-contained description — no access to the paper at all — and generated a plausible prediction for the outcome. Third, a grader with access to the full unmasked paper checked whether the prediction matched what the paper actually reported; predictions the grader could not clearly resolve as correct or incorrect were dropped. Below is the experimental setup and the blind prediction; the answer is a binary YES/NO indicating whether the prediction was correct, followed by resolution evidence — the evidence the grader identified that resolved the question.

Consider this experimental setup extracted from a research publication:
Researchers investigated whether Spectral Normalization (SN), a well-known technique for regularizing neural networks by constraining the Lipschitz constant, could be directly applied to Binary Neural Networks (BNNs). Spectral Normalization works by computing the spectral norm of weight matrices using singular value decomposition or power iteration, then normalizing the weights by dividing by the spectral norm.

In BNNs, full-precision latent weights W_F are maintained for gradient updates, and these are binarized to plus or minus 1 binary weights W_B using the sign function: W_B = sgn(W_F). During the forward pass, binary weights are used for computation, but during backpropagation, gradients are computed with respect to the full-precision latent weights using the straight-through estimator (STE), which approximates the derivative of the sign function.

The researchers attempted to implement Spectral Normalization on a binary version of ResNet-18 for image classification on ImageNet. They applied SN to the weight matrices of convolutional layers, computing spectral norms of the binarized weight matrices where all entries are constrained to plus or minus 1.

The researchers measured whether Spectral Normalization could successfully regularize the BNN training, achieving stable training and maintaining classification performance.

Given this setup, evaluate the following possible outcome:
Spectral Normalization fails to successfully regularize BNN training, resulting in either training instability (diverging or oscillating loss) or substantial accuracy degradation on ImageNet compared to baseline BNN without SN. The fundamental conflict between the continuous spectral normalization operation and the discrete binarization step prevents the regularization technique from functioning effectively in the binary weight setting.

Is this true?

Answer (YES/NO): YES